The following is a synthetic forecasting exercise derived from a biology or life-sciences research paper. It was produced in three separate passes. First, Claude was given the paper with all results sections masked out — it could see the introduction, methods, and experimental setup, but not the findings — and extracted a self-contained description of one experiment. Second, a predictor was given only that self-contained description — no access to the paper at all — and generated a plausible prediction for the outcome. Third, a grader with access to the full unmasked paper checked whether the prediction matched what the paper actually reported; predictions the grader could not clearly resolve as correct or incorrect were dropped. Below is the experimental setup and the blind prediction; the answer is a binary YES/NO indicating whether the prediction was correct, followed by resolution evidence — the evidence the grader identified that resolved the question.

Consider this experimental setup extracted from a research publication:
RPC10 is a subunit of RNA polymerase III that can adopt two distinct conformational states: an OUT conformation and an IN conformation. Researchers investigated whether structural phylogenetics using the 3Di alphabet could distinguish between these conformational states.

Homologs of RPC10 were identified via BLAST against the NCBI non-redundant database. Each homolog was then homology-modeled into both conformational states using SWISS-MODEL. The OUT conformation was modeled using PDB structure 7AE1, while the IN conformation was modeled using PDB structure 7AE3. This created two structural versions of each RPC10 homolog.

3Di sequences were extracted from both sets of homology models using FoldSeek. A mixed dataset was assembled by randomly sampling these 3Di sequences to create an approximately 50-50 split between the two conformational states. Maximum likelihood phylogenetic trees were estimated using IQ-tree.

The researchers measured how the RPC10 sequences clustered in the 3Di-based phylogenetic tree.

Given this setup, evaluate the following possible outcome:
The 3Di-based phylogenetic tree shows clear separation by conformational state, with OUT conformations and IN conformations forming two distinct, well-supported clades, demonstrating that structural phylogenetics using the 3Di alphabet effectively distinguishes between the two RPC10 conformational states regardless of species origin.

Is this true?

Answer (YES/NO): YES